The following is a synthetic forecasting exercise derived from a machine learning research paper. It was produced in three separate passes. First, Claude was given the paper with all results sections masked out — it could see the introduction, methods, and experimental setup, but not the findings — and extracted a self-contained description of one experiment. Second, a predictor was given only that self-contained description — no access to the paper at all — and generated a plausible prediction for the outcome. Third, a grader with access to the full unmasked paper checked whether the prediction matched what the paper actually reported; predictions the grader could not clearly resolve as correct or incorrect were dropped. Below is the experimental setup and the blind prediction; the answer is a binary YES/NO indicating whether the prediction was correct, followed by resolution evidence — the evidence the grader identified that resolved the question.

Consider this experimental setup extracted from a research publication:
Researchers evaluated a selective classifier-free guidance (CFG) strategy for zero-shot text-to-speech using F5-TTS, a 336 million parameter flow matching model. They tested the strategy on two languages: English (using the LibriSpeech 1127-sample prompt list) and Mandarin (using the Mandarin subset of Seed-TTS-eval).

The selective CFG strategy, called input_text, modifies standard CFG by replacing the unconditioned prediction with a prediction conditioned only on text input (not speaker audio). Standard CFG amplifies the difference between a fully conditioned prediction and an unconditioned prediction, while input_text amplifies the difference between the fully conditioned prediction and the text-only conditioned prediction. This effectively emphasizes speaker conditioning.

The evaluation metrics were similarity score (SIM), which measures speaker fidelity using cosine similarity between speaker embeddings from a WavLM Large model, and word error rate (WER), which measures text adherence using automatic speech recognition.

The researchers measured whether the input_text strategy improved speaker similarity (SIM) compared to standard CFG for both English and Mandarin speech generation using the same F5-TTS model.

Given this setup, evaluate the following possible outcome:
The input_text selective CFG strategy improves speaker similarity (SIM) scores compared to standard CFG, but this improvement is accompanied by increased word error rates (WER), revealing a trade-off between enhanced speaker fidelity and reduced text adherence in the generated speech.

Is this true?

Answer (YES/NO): NO